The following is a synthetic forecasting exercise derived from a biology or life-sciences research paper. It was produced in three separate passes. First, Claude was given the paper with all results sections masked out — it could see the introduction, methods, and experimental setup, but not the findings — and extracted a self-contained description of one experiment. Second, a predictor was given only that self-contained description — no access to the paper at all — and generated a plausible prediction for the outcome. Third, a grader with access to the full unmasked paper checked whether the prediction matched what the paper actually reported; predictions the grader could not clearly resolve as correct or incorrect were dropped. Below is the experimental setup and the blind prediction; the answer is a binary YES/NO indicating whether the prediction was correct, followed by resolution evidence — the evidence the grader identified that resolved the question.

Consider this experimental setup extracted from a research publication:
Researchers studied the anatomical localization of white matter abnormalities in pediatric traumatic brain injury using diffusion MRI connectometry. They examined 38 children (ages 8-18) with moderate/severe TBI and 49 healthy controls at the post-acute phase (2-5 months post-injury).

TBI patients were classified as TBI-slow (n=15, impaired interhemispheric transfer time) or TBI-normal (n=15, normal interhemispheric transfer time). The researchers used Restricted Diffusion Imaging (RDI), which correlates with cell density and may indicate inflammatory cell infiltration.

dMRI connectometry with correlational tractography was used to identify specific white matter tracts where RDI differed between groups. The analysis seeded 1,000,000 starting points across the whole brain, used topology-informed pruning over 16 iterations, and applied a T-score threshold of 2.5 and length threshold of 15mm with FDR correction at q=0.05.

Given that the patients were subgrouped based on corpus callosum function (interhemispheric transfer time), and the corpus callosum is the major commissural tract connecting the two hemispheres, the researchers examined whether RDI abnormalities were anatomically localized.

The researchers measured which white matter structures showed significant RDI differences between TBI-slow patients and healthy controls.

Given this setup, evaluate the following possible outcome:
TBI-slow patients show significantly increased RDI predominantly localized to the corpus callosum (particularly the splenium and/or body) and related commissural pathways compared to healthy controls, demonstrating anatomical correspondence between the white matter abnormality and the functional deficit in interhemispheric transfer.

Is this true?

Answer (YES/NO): NO